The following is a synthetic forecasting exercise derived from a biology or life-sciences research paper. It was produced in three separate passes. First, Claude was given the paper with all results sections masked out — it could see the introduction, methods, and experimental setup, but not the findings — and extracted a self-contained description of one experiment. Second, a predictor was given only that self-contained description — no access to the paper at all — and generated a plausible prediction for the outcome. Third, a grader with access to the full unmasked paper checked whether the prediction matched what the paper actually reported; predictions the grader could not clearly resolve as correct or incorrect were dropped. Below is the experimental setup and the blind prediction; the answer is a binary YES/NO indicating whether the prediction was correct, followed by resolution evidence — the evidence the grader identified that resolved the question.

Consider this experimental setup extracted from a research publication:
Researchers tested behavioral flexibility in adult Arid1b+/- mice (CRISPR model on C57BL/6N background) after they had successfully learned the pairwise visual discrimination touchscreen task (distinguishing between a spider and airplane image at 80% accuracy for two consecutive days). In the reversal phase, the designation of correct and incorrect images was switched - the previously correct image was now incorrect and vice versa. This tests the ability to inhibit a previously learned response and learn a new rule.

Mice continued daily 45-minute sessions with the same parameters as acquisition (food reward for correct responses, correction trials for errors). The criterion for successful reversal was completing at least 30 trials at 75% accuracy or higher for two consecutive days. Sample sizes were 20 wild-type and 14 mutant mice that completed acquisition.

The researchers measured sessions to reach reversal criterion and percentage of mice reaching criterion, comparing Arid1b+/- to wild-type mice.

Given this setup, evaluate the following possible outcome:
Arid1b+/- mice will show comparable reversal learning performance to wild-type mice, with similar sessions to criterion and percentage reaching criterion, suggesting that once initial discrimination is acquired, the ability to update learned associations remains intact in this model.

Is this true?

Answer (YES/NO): YES